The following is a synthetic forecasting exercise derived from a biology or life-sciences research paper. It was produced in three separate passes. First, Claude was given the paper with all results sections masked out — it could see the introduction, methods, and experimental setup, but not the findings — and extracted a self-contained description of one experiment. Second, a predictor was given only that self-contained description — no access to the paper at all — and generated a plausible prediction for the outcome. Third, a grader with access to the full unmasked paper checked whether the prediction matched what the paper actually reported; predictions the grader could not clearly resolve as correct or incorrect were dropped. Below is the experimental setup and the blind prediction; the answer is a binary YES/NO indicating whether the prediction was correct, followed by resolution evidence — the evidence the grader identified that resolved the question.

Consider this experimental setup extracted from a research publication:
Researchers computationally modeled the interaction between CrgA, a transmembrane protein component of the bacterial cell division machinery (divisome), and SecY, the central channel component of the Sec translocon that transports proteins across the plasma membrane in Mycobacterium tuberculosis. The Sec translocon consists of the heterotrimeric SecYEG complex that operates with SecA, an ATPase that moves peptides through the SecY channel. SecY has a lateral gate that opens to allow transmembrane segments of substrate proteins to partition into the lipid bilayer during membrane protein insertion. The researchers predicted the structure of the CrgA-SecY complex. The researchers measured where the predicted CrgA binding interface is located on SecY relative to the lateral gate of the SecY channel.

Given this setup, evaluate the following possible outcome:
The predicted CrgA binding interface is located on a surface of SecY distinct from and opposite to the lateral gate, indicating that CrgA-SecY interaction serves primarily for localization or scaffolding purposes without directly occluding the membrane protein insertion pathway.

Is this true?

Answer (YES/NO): NO